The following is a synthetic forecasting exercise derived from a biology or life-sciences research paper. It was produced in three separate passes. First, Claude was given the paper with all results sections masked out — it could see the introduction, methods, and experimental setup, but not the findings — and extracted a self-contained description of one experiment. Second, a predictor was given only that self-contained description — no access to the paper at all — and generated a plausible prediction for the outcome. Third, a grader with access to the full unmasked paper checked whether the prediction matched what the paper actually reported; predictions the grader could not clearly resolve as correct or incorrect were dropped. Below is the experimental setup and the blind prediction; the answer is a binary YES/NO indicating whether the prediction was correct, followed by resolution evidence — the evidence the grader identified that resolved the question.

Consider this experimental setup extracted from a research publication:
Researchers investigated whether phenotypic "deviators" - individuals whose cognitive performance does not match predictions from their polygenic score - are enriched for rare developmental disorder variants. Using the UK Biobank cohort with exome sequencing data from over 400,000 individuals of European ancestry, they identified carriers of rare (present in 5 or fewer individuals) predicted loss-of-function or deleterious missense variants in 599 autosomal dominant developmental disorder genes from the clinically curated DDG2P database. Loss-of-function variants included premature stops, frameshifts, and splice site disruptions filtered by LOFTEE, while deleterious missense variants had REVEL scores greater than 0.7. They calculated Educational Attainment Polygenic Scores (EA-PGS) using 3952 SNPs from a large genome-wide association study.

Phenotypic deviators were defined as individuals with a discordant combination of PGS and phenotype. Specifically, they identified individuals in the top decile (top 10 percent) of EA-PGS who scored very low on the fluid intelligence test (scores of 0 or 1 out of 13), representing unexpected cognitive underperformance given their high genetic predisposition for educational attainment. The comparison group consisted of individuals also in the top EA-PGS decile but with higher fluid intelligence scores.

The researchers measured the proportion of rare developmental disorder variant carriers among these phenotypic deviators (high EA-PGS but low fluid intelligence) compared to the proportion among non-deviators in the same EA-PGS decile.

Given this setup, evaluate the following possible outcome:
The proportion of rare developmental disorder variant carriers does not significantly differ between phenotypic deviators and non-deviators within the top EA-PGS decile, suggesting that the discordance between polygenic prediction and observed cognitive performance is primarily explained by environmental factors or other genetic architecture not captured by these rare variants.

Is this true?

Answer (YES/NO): NO